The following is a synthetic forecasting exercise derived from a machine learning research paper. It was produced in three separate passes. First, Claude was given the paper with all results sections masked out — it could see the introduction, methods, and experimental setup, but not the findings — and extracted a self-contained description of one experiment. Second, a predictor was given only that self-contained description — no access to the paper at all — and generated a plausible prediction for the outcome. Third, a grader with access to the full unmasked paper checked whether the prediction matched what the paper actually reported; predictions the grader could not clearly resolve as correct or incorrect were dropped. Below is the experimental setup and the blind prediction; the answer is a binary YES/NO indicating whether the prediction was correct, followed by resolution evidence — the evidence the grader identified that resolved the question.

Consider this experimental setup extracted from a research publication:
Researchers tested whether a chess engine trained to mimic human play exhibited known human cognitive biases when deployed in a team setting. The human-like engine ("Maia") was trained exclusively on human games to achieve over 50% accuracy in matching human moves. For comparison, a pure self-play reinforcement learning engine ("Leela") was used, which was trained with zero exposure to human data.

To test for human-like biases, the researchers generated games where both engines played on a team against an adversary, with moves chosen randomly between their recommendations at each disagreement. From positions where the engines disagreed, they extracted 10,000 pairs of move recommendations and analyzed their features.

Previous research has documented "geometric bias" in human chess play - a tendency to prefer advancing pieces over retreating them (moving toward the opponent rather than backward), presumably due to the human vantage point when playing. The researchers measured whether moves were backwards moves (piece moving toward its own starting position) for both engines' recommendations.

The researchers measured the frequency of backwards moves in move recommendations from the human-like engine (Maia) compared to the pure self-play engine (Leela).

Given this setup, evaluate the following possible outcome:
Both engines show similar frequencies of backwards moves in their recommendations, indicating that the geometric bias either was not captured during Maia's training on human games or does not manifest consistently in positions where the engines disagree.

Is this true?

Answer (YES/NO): YES